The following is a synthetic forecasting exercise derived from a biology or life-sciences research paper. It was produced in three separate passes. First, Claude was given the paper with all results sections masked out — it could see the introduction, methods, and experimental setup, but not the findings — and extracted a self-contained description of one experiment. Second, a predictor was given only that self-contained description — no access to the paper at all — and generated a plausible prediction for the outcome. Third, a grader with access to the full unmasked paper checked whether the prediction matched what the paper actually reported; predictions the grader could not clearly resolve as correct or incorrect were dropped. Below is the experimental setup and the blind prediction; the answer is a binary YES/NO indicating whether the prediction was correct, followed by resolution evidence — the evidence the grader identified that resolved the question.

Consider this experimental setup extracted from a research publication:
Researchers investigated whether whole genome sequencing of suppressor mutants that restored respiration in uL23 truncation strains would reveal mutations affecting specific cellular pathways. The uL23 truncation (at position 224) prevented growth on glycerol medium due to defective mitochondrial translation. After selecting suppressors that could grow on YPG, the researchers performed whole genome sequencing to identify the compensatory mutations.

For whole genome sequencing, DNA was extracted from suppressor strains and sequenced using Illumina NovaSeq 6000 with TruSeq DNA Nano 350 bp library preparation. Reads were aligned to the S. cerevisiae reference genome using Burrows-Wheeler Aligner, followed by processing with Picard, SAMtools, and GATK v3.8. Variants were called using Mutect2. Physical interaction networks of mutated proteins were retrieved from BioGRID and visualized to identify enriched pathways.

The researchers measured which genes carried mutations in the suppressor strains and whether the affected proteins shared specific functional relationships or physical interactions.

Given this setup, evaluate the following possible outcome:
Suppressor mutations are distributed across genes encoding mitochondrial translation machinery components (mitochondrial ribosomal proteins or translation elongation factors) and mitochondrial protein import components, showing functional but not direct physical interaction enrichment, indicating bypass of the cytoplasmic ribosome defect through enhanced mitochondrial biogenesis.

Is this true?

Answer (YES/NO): NO